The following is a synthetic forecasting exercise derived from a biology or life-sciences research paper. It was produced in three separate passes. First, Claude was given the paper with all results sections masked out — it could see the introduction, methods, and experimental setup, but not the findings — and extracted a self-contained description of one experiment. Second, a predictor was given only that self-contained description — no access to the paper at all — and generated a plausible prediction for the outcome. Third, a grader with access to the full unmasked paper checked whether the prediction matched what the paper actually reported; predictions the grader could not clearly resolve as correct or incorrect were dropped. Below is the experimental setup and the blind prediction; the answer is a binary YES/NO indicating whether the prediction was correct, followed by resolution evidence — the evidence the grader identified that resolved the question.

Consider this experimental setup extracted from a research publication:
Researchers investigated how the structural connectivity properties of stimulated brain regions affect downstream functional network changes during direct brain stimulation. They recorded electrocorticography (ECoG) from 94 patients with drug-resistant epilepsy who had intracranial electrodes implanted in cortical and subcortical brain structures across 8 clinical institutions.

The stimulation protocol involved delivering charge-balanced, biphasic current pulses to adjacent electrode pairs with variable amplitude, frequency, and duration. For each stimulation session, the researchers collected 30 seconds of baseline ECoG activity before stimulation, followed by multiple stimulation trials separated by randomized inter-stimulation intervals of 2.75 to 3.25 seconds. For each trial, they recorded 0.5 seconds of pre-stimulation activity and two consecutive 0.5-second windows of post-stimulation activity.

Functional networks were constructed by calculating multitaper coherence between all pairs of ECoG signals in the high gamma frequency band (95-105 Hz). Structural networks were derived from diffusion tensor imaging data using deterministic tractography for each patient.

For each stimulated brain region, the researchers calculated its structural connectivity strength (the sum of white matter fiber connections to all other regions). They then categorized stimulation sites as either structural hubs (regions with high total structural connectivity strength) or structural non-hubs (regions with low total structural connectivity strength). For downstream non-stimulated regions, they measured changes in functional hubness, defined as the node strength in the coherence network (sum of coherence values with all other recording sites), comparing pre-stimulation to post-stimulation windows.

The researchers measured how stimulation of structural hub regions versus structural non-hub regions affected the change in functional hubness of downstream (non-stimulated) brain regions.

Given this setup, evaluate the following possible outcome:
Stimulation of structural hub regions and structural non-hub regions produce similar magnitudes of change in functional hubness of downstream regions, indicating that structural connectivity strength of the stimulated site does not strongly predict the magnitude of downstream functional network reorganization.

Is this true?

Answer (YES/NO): NO